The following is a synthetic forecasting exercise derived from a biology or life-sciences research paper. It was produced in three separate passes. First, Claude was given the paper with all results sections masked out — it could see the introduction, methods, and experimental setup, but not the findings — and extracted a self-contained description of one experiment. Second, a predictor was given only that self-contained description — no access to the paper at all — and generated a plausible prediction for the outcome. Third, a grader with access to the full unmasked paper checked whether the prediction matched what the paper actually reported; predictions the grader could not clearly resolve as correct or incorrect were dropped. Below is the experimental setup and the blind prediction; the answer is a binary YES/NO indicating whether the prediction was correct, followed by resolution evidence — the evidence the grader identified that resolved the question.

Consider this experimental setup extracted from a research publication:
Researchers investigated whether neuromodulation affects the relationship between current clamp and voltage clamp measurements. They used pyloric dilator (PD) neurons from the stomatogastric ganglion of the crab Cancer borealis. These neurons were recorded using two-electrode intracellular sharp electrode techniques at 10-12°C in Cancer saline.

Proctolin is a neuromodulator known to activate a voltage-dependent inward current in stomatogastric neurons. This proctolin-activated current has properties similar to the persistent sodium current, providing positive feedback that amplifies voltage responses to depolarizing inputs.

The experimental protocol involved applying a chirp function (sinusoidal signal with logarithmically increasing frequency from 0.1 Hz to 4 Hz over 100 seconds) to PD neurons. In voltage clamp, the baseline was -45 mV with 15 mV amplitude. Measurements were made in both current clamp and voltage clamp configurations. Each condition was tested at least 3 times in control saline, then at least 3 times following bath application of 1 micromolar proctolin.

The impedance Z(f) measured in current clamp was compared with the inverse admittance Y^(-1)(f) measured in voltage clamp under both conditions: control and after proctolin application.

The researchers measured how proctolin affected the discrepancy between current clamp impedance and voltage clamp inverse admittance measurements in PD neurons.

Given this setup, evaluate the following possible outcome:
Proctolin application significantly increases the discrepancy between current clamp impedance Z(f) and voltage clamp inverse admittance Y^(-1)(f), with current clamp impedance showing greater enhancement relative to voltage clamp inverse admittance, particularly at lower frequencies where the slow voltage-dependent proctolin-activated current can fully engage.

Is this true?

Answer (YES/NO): YES